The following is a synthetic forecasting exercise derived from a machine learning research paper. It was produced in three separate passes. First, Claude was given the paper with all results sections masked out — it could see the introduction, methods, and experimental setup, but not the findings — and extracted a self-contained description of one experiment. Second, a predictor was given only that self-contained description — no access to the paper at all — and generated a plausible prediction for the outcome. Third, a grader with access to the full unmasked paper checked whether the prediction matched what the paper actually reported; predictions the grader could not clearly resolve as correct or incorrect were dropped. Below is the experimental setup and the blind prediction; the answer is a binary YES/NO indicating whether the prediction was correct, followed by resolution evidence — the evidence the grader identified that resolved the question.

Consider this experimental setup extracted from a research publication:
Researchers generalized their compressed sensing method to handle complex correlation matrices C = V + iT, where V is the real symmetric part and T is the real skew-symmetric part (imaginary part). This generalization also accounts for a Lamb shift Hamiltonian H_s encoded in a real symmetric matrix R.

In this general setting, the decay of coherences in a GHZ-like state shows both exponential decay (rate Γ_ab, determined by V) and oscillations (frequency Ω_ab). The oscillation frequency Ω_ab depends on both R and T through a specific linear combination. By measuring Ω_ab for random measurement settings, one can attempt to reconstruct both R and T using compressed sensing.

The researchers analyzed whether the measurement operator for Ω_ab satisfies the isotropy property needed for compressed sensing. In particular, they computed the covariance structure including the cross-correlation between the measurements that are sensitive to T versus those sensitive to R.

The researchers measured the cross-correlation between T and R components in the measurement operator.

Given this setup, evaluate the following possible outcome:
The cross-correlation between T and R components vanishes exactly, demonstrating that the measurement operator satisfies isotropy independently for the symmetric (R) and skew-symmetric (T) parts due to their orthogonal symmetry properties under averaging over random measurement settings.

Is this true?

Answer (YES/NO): YES